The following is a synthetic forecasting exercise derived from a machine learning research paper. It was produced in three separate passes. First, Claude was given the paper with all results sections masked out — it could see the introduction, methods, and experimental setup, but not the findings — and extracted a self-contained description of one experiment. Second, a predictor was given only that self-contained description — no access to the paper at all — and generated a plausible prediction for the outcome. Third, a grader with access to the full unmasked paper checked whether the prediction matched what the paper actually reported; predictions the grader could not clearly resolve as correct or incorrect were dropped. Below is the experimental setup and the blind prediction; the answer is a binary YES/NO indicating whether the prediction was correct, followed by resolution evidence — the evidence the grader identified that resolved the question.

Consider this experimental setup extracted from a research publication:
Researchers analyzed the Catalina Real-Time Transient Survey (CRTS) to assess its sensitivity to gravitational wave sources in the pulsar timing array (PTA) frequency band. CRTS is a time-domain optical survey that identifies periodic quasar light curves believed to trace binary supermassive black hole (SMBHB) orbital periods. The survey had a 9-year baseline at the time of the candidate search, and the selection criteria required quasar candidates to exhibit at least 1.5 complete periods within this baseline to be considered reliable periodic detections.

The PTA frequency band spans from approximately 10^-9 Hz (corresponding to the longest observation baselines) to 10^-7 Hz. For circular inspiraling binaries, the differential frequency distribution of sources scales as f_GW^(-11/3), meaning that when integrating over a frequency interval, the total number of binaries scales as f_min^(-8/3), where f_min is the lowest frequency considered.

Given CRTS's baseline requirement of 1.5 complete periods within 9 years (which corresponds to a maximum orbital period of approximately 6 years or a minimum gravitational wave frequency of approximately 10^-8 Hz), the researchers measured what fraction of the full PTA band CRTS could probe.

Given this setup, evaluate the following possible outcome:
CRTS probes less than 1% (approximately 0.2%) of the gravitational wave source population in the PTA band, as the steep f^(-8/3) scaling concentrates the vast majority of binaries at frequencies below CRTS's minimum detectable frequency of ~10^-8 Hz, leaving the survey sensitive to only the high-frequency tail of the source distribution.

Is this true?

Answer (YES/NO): YES